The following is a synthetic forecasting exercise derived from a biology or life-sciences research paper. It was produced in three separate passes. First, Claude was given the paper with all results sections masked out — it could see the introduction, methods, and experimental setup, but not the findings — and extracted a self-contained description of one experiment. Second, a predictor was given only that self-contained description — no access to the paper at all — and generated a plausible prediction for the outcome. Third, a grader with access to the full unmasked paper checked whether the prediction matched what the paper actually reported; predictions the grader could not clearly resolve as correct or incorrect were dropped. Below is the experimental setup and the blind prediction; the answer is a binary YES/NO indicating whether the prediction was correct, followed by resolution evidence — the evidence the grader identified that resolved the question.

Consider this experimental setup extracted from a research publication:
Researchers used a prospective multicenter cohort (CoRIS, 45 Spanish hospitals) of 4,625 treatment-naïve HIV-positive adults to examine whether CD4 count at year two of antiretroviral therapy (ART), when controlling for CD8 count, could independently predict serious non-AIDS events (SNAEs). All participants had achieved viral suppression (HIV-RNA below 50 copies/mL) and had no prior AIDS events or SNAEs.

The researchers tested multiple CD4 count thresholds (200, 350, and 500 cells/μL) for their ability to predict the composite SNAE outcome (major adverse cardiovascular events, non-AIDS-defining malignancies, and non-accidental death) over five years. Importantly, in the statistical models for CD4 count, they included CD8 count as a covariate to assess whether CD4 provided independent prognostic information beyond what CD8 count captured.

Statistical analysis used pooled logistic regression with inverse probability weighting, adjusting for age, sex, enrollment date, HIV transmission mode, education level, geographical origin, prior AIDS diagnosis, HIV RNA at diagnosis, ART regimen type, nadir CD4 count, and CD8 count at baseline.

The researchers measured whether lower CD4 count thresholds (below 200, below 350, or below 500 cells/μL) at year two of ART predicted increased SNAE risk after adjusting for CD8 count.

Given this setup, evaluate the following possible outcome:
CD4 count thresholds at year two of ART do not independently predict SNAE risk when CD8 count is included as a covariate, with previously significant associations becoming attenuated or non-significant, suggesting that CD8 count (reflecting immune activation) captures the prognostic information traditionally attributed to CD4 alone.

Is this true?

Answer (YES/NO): NO